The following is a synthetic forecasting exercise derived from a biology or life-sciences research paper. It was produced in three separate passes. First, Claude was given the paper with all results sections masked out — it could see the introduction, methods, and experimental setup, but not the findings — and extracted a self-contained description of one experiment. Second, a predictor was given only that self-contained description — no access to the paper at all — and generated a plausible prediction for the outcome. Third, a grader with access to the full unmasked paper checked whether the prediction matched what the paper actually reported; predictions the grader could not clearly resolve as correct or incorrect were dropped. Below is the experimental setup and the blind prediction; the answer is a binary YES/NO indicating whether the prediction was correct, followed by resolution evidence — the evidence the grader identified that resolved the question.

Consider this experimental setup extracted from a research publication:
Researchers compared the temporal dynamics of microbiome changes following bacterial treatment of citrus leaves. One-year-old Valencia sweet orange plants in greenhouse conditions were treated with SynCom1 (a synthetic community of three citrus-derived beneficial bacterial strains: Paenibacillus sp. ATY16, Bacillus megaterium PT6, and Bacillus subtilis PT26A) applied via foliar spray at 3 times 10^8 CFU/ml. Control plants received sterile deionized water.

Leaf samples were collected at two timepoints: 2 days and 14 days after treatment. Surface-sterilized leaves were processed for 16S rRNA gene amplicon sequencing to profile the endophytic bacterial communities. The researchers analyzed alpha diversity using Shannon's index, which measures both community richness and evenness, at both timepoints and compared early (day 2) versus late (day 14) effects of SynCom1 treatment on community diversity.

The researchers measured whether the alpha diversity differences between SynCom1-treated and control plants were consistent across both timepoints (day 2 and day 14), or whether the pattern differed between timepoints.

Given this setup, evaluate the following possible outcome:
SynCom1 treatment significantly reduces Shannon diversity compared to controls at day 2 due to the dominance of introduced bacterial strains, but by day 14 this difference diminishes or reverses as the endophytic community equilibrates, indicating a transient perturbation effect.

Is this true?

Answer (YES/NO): NO